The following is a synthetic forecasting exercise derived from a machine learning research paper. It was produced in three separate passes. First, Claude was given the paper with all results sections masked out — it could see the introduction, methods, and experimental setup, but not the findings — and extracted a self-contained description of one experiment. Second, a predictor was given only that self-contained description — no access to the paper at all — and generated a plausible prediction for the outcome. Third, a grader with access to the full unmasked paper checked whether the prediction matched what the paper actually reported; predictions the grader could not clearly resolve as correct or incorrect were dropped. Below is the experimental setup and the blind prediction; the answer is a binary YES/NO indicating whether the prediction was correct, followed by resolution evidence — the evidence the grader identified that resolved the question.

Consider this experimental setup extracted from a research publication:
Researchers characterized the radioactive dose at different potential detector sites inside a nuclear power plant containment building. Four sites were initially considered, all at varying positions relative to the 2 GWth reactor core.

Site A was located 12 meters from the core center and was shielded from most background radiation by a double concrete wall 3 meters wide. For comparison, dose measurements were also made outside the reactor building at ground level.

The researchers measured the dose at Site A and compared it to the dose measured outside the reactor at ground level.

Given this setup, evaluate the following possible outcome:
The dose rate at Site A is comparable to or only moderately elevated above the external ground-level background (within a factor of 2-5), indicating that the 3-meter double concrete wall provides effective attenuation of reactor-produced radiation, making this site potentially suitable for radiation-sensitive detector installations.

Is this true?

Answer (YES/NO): YES